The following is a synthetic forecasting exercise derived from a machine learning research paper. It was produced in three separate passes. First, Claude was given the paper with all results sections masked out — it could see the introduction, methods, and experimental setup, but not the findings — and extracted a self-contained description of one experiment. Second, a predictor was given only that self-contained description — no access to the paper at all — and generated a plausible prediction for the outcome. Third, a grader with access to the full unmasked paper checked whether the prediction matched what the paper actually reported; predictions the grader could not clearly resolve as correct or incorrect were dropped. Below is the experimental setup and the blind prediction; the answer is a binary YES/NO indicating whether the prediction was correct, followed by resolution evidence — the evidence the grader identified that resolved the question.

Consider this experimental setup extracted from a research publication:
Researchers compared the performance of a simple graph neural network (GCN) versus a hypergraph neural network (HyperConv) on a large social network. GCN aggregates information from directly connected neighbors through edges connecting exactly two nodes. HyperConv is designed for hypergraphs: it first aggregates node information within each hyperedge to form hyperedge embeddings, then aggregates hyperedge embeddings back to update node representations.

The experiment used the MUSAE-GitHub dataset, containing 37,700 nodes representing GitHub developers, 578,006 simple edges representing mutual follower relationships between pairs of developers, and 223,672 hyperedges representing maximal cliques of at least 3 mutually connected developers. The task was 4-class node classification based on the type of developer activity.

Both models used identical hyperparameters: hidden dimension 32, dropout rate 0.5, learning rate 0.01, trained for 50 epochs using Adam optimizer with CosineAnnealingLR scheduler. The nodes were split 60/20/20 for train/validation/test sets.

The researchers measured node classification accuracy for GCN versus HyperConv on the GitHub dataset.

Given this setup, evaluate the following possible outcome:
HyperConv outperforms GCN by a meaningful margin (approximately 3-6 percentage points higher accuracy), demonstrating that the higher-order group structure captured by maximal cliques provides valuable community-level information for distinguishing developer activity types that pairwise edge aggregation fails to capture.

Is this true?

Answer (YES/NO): NO